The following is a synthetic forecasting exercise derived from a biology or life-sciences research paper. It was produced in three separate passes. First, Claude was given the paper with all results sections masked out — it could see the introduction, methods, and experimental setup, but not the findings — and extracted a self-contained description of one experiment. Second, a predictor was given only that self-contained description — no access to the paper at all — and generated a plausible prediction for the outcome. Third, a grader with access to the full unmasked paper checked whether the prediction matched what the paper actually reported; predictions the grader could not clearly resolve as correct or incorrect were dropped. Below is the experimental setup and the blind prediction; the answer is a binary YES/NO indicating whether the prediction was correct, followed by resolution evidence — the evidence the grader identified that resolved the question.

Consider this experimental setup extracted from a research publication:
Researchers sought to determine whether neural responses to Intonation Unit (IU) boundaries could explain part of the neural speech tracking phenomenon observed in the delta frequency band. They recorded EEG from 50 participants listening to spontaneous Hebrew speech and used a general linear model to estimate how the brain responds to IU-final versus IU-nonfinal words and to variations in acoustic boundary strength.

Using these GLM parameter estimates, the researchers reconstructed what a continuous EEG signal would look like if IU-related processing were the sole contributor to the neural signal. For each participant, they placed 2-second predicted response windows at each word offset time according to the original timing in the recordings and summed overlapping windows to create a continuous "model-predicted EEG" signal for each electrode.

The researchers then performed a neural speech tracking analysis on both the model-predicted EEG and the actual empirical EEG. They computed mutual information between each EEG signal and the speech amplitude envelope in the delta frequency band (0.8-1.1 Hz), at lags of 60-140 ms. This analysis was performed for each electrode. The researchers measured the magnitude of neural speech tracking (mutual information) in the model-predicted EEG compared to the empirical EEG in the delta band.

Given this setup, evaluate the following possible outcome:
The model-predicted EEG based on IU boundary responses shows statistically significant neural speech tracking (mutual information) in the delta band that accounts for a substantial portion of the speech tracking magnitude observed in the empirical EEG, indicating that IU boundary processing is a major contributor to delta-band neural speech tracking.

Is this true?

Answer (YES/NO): NO